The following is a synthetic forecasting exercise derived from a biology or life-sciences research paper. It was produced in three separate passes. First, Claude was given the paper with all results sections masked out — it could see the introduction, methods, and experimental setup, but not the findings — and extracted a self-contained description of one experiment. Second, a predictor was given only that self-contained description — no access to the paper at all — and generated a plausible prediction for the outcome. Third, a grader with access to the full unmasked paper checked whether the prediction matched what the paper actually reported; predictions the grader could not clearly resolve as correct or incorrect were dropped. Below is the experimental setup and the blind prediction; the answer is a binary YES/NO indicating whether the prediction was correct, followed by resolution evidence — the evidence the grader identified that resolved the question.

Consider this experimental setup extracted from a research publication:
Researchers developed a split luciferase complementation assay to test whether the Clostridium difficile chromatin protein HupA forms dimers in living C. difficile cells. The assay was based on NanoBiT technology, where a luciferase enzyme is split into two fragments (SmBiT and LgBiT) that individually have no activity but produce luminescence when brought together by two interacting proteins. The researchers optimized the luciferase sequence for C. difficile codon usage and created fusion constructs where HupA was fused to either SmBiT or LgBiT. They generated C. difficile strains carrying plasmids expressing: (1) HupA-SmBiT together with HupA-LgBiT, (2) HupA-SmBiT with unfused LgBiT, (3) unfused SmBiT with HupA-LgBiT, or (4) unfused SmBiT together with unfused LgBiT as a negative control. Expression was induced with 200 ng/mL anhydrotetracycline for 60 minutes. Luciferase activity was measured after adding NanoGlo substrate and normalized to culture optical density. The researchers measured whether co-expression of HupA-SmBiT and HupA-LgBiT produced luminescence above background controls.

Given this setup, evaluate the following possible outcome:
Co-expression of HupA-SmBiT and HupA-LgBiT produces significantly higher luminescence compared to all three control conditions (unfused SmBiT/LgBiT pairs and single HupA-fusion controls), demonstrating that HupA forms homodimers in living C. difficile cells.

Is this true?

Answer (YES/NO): YES